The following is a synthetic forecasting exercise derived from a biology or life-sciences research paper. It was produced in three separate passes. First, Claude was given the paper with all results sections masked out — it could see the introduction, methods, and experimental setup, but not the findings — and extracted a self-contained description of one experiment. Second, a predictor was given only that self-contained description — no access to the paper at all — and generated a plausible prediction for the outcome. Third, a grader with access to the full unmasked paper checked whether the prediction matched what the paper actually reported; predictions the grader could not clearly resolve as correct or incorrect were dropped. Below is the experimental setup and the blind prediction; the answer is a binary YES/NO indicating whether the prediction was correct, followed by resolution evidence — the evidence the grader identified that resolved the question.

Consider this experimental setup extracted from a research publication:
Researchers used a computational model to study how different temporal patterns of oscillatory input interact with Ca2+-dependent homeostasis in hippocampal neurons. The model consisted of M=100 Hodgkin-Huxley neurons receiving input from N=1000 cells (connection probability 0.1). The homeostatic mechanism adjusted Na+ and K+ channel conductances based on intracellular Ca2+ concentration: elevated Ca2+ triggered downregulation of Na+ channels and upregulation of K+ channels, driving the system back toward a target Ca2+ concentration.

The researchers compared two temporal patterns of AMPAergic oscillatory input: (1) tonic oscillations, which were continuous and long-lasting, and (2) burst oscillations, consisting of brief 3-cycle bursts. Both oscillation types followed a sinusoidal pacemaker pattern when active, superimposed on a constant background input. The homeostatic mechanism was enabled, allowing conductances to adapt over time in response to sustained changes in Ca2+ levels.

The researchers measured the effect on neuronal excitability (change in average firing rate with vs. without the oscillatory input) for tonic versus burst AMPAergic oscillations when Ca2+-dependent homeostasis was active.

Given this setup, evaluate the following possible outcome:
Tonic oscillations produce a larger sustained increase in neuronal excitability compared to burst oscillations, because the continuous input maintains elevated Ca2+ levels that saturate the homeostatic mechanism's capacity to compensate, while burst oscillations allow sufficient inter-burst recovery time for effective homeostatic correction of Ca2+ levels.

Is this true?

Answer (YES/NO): NO